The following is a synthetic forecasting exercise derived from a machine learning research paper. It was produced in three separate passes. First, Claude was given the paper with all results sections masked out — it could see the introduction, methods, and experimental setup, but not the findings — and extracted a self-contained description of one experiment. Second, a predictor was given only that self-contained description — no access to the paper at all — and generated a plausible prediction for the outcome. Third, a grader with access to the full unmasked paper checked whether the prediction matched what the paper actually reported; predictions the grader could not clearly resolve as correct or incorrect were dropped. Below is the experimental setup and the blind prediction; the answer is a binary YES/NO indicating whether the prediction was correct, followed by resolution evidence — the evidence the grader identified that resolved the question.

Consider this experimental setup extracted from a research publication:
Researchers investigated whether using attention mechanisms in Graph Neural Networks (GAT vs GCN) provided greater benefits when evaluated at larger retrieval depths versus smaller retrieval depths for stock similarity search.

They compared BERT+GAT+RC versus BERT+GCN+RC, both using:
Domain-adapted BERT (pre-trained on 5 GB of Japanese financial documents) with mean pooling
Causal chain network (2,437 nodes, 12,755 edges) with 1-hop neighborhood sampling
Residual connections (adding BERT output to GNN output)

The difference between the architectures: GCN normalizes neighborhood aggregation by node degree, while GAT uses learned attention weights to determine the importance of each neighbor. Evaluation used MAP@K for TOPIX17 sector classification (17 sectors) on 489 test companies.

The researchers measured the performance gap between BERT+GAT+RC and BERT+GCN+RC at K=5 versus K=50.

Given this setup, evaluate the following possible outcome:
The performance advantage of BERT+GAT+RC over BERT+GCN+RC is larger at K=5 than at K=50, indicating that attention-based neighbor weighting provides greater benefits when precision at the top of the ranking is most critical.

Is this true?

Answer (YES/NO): NO